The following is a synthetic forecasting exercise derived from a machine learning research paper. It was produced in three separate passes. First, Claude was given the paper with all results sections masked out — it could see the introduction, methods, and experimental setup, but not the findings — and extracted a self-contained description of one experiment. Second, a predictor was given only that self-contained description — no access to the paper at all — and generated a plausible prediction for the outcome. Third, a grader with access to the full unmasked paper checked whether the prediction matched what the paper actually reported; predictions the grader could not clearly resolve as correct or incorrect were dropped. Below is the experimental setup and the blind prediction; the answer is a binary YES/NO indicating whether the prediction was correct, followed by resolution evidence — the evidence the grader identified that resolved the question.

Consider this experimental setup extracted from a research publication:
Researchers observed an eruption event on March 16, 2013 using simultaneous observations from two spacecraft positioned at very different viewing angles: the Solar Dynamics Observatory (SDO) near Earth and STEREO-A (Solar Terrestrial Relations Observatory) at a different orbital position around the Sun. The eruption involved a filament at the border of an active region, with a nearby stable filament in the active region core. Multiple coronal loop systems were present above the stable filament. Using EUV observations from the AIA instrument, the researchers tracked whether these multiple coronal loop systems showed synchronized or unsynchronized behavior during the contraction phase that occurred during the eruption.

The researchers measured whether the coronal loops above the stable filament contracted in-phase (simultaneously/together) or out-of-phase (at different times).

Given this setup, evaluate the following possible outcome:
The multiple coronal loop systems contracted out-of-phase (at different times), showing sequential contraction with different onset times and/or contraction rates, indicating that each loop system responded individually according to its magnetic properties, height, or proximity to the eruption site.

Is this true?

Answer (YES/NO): NO